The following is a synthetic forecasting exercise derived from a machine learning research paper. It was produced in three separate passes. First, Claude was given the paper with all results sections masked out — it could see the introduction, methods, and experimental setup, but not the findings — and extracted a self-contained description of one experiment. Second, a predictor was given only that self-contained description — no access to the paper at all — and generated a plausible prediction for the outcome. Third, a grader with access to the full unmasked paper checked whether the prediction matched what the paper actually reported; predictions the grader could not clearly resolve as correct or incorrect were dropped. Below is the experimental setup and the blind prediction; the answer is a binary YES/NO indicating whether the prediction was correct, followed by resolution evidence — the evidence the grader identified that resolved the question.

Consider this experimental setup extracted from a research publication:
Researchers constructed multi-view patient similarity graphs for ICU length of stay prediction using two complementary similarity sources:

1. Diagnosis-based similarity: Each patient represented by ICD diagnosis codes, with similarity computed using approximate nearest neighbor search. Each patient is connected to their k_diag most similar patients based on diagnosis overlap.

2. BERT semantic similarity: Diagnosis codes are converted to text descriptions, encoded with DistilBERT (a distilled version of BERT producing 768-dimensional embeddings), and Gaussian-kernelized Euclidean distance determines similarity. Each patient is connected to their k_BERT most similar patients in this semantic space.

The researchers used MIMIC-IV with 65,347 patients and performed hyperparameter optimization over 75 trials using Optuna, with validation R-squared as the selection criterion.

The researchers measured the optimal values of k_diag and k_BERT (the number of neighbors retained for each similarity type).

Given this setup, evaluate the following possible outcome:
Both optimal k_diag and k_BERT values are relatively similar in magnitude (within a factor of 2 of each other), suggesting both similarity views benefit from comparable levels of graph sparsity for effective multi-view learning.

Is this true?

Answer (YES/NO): NO